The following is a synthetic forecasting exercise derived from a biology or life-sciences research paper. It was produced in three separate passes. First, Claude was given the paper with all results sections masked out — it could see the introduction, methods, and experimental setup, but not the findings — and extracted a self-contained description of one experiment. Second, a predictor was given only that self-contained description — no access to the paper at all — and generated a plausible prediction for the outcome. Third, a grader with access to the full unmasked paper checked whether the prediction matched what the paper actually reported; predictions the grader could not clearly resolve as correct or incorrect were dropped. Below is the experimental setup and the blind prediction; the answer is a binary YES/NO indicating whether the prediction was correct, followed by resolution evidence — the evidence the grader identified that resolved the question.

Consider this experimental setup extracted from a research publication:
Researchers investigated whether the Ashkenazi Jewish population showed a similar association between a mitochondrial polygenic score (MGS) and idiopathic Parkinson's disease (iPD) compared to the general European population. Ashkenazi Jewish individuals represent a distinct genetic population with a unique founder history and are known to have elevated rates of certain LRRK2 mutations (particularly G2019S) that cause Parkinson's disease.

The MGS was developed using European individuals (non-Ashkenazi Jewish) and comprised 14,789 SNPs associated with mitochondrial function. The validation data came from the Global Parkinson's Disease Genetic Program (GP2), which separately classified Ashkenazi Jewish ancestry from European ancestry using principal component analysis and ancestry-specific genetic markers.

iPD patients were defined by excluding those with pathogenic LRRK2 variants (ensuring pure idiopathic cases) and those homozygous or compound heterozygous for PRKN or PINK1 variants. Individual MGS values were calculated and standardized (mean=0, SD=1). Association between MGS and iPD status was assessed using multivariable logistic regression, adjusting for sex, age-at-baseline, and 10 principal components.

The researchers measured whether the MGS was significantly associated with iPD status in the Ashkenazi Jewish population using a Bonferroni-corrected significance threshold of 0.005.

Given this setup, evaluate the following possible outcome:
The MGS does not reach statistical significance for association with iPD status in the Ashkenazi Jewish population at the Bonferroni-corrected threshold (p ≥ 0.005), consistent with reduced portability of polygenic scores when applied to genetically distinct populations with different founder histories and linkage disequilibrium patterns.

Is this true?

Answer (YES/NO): NO